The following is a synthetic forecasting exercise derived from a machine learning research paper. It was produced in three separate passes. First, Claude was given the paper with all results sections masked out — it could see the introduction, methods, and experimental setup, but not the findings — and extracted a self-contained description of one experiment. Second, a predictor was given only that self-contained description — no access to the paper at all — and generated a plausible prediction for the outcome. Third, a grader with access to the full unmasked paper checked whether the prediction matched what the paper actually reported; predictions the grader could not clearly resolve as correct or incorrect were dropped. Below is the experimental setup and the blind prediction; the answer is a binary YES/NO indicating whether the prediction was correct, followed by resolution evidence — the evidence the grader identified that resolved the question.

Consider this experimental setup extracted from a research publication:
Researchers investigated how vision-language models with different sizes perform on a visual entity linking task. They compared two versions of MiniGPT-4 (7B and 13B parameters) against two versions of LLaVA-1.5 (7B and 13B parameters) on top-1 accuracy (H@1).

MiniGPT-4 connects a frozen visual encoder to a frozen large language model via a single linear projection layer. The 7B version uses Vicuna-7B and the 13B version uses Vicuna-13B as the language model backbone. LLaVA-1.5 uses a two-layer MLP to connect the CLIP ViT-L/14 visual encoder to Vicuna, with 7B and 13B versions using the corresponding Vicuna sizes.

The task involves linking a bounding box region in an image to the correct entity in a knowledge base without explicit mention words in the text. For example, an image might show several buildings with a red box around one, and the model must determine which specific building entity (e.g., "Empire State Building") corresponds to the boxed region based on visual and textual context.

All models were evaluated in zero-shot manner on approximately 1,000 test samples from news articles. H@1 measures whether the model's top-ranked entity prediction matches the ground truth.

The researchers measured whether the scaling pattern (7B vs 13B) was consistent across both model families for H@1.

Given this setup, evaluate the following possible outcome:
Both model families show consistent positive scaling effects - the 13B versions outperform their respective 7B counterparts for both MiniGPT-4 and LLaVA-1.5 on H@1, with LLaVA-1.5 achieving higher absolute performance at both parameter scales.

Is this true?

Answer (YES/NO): NO